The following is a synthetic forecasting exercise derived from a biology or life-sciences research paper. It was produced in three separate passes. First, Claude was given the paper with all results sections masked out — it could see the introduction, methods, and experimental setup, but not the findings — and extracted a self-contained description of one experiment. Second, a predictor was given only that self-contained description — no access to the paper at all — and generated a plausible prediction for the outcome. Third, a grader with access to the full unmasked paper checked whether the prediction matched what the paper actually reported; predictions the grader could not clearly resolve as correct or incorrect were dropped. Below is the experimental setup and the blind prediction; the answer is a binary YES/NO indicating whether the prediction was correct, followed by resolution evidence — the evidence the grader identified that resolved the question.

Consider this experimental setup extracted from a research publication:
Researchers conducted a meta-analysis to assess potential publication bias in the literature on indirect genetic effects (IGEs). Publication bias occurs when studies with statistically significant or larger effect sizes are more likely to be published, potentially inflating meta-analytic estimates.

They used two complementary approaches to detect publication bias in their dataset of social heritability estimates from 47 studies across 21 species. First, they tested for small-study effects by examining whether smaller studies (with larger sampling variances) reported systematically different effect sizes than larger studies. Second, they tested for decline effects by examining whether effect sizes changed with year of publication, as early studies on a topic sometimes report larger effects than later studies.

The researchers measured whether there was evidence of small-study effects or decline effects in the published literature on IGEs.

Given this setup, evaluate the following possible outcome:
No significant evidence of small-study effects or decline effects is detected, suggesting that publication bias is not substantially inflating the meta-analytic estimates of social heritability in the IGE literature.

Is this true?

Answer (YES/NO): YES